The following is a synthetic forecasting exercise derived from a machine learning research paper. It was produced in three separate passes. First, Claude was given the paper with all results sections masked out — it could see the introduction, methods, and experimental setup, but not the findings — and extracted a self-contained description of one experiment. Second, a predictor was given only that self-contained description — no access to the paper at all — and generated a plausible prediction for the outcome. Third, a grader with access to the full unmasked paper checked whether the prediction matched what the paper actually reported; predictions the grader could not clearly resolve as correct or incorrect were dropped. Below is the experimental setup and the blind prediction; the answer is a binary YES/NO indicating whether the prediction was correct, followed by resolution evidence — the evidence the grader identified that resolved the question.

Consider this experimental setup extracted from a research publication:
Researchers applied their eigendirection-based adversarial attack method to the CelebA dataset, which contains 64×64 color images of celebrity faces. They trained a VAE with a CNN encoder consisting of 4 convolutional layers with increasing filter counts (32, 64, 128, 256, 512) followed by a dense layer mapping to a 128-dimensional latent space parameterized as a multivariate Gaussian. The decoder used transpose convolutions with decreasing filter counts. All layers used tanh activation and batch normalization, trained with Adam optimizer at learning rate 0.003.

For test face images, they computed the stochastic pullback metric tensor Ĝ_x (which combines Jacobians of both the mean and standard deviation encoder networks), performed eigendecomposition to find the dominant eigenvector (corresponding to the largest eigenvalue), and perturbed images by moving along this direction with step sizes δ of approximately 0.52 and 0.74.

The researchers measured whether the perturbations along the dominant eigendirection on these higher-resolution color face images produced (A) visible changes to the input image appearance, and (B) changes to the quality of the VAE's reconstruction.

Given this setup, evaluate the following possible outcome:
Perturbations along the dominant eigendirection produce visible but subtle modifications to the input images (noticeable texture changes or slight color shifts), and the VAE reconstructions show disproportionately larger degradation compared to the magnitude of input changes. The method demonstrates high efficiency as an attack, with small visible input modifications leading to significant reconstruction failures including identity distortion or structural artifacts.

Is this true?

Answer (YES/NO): NO